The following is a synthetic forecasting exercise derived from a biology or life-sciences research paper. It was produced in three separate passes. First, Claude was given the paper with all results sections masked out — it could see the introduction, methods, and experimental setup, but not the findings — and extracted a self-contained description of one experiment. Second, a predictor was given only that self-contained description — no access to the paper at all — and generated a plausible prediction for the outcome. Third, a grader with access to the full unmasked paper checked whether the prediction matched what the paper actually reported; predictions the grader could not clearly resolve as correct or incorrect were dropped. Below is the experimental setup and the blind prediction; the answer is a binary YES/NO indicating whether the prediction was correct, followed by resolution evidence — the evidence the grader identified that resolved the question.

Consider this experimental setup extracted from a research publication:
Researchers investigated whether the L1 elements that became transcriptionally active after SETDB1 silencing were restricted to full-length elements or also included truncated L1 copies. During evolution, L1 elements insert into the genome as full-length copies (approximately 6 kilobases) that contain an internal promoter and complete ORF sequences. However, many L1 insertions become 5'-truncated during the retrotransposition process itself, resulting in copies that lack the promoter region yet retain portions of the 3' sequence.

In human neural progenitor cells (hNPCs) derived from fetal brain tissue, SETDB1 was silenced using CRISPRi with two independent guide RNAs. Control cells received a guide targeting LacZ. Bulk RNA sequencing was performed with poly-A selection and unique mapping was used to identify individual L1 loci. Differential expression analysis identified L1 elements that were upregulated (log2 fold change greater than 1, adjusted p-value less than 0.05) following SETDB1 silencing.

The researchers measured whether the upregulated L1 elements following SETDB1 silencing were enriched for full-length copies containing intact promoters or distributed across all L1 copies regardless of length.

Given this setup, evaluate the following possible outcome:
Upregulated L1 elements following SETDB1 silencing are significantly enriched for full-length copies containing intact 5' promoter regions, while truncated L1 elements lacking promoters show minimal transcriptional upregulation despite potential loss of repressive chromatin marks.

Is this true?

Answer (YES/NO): YES